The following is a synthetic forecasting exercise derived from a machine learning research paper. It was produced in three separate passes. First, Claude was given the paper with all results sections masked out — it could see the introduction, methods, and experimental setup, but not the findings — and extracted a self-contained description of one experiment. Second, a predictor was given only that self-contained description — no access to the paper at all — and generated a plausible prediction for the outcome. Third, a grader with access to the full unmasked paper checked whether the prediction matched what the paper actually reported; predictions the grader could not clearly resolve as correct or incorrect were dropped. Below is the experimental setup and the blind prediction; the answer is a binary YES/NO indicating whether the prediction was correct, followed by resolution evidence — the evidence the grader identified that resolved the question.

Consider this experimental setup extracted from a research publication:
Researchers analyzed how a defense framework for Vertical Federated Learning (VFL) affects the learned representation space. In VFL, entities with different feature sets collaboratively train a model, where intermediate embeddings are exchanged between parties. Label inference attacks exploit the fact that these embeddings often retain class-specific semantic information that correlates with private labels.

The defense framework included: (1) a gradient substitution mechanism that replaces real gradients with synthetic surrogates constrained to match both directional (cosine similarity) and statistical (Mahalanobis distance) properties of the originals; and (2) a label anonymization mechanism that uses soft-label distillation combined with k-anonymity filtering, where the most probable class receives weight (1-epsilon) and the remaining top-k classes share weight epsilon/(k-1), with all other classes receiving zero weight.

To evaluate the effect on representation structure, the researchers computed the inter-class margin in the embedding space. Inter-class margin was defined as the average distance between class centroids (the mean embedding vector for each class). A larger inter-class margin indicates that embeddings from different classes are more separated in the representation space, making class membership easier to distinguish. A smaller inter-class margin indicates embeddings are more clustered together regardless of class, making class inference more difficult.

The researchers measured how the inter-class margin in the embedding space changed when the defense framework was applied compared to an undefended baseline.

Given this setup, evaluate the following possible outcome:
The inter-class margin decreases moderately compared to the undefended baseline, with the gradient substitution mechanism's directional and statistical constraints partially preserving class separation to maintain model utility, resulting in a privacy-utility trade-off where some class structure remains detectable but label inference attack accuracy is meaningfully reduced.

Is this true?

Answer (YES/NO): NO